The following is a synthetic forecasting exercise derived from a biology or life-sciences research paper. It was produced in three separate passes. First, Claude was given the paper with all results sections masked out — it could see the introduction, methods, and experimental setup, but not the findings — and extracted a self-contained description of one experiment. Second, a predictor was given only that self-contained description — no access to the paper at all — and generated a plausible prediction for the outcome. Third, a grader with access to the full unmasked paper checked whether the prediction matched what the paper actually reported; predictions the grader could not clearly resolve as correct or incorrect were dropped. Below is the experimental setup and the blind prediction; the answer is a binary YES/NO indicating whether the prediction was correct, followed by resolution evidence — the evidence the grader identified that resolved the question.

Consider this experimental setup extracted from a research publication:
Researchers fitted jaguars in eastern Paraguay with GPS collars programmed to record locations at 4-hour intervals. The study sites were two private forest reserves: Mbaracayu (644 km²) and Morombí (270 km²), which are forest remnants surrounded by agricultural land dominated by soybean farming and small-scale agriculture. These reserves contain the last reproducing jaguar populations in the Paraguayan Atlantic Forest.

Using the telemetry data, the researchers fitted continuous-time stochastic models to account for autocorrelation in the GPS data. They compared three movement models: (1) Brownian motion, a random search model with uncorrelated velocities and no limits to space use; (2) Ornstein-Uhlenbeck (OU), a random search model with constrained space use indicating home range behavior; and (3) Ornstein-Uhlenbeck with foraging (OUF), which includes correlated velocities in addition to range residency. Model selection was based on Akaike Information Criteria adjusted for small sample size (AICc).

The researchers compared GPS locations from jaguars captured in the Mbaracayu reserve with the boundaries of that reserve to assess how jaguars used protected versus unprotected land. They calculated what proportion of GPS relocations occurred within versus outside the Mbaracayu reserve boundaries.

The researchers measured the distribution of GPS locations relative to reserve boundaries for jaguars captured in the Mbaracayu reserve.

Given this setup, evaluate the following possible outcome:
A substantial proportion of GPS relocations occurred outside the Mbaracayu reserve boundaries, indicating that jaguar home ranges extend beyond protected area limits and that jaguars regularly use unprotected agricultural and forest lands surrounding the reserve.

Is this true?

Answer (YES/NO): NO